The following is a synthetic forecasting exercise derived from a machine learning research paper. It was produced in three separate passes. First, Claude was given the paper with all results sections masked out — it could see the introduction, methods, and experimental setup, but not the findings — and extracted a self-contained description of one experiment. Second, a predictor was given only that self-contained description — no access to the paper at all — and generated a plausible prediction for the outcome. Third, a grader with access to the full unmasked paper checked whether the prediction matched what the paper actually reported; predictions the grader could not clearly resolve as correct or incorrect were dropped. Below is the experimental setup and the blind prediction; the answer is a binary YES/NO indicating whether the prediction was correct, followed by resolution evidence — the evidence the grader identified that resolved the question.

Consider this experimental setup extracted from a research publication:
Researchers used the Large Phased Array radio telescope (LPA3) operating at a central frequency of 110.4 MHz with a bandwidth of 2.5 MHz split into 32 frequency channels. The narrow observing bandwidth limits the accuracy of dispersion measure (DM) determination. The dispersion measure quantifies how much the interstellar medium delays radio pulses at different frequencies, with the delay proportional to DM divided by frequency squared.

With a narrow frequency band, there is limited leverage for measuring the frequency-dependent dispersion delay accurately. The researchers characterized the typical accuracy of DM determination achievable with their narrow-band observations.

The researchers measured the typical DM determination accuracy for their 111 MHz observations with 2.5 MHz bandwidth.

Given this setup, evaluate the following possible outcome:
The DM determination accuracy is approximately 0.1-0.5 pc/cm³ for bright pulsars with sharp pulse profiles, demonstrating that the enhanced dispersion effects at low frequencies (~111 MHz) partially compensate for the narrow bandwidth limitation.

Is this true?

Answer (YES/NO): NO